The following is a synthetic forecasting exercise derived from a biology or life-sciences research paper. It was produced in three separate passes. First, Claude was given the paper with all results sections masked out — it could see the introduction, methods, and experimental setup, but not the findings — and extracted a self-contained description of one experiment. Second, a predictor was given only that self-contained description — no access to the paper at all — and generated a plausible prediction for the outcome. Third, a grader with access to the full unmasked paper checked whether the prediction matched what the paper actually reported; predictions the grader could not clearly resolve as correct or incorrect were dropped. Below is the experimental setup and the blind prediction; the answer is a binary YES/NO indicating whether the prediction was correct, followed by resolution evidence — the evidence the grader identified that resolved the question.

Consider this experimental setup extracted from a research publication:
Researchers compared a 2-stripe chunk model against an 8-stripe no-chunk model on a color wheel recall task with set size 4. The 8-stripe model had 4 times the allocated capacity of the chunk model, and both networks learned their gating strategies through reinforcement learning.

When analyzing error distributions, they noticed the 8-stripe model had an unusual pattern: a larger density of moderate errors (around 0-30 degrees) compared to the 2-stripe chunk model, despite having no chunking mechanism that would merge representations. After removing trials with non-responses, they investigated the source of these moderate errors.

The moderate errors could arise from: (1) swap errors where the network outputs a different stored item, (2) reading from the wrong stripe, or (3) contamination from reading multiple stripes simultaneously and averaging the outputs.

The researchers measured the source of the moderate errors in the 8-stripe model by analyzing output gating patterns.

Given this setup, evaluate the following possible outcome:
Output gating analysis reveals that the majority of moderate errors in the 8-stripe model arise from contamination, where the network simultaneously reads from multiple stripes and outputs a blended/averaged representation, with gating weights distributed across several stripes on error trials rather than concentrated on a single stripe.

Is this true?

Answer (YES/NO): YES